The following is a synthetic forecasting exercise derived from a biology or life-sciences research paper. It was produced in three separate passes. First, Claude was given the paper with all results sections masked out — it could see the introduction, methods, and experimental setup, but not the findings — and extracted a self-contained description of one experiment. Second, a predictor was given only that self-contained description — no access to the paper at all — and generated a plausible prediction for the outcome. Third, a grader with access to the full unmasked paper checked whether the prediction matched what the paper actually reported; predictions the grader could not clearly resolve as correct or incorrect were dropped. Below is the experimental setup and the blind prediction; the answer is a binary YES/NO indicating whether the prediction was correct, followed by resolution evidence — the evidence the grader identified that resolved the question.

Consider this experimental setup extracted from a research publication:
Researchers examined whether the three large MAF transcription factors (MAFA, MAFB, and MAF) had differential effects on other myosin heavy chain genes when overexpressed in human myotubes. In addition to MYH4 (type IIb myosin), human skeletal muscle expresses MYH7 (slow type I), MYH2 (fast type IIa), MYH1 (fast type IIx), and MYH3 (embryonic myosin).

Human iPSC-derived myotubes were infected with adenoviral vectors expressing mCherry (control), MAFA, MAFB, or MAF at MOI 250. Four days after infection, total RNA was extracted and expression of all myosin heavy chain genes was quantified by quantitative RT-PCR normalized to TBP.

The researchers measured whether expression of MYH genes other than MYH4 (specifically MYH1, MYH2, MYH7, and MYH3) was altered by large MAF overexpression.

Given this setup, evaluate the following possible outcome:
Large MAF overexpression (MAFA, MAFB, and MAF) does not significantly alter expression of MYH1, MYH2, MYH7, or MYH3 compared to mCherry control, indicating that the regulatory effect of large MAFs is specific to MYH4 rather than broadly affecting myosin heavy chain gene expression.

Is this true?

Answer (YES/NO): NO